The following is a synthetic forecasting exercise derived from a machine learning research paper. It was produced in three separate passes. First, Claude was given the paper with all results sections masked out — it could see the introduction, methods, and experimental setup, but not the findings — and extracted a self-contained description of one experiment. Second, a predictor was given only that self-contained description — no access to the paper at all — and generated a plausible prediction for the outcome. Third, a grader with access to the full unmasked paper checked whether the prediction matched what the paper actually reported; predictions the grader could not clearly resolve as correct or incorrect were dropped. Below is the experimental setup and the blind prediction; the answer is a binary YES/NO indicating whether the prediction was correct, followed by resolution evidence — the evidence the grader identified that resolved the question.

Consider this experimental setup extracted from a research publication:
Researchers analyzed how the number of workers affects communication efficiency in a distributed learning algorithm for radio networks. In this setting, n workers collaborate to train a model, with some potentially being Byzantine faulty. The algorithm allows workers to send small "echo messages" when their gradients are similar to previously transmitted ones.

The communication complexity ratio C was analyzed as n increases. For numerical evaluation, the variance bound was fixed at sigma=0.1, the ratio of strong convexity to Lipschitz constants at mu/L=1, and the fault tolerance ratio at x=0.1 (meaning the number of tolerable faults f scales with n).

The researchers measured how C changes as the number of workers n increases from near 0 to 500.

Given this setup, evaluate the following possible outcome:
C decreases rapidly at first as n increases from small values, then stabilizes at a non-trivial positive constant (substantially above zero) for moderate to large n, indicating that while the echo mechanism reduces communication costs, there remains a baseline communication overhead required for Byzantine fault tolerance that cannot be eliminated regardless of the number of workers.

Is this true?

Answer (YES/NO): NO